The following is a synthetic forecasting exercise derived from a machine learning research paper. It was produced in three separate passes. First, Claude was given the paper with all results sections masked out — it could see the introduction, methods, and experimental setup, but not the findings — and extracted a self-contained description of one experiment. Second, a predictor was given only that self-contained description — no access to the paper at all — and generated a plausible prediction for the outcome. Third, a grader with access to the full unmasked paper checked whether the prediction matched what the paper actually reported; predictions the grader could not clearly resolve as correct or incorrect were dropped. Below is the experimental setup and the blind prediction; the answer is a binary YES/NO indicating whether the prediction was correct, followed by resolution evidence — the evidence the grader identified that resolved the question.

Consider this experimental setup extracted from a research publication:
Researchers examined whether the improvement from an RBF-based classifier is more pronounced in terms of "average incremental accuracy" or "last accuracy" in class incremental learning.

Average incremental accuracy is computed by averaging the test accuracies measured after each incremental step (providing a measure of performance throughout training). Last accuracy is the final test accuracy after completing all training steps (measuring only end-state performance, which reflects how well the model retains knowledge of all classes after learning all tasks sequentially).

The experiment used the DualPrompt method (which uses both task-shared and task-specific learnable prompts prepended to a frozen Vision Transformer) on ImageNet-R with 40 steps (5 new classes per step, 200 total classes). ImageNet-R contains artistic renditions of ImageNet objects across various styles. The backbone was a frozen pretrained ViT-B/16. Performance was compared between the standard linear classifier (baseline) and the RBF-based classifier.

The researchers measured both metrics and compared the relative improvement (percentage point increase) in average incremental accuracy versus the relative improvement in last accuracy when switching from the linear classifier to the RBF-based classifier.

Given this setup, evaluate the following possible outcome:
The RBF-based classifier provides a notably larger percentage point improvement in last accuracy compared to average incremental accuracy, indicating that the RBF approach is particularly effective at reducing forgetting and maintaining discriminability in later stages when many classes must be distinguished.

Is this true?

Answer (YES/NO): YES